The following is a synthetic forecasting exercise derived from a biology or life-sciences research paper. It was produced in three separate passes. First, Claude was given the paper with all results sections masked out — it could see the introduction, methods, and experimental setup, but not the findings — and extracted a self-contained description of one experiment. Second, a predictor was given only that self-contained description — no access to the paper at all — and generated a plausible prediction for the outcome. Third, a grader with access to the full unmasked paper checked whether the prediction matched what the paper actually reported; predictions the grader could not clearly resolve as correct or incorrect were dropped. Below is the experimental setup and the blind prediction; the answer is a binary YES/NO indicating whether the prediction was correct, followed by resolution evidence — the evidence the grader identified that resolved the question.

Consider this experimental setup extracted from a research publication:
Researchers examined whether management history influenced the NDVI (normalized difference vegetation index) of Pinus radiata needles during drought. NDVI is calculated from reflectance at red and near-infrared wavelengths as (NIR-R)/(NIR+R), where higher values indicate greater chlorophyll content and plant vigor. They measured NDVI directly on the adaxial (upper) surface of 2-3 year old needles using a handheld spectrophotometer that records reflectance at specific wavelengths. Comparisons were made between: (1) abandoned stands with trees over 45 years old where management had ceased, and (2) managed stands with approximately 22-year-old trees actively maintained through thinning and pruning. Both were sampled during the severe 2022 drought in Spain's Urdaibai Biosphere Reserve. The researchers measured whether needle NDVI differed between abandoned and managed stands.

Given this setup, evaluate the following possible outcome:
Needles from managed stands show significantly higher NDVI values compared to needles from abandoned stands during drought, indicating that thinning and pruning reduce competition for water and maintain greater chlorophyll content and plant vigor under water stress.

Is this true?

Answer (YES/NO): NO